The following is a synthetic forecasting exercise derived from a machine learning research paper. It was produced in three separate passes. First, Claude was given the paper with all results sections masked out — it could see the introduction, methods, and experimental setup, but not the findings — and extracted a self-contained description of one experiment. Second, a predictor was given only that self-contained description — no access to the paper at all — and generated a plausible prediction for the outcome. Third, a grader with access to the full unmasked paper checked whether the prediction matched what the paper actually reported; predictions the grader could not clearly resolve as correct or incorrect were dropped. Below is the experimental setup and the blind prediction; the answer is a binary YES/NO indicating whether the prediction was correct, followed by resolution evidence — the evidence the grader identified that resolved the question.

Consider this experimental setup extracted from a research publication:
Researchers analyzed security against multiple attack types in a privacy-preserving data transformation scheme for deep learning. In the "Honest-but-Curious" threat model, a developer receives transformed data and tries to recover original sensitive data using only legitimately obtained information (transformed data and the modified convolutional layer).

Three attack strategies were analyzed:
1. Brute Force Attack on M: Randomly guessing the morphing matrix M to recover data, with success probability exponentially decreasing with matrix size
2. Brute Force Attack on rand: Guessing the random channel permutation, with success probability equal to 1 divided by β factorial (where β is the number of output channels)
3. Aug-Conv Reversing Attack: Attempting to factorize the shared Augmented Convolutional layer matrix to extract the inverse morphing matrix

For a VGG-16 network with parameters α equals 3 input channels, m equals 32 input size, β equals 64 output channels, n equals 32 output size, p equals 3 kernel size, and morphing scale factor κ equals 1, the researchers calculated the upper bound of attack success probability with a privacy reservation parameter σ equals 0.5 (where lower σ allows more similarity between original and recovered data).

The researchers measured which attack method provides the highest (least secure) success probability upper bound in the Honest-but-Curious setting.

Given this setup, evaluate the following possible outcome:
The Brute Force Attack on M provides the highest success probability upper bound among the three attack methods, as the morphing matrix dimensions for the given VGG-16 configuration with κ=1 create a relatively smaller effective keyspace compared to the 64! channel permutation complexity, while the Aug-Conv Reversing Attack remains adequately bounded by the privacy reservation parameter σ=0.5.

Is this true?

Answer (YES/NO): NO